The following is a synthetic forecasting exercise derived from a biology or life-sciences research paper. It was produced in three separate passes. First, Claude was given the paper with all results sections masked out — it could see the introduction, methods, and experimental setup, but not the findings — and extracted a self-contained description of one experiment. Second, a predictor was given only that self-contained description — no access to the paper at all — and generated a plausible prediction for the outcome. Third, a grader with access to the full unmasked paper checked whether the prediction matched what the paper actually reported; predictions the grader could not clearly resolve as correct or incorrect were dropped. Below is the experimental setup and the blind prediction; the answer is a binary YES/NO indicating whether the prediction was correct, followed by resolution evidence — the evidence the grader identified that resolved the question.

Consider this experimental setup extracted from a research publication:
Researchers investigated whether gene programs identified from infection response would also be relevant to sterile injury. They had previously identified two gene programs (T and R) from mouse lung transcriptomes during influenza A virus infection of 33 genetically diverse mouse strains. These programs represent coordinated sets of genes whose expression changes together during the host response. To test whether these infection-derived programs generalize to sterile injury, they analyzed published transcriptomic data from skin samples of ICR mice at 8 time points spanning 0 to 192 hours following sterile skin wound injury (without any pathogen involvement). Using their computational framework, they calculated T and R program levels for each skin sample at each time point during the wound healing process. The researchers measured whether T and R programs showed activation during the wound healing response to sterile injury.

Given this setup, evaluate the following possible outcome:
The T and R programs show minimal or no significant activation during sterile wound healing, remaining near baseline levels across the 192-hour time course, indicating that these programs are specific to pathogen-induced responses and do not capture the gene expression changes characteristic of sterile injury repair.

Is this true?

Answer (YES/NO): NO